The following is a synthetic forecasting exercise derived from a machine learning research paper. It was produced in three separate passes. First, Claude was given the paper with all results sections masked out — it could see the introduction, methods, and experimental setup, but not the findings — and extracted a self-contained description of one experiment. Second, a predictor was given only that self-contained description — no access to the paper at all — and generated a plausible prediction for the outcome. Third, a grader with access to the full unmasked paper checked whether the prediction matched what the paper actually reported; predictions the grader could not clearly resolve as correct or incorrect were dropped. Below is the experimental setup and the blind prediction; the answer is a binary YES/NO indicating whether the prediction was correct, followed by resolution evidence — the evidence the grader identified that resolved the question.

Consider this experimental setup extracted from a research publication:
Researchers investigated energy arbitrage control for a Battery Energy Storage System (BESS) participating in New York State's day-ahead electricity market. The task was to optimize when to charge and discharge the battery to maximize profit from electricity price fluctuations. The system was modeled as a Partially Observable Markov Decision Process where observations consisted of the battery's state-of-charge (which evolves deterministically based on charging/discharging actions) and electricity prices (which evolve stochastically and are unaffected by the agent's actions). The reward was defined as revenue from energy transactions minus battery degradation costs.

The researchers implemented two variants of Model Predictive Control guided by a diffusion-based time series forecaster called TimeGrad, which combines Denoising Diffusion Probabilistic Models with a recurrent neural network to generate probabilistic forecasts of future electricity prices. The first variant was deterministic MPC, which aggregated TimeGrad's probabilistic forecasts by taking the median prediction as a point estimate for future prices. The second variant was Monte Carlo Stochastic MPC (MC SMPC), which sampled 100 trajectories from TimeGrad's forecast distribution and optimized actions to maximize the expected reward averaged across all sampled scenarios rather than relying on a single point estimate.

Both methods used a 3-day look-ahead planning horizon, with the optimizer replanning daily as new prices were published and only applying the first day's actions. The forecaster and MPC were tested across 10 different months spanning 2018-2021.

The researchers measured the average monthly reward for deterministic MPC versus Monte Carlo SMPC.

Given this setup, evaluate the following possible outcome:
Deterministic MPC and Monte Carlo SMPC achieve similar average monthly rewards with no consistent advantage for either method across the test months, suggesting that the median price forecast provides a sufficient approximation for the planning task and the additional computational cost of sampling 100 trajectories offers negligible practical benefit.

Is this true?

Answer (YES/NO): NO